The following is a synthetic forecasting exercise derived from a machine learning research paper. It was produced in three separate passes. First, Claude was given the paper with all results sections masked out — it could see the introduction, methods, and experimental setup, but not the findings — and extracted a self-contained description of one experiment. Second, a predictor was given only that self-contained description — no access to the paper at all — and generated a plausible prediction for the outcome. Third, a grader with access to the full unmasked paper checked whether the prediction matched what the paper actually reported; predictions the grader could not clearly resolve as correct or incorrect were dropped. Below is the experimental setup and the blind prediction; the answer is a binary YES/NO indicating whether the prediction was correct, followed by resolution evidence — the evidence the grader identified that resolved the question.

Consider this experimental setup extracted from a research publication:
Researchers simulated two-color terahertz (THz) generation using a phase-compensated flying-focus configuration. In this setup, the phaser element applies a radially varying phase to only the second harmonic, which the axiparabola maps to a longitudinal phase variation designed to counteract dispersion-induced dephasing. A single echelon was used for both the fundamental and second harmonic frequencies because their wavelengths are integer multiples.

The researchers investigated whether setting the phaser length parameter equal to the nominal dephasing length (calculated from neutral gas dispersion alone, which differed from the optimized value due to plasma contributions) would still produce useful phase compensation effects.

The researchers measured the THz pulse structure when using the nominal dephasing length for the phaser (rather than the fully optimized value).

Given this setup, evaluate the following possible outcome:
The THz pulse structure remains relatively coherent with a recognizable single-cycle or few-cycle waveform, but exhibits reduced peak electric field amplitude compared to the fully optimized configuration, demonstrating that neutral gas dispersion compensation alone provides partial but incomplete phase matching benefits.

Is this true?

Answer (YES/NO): NO